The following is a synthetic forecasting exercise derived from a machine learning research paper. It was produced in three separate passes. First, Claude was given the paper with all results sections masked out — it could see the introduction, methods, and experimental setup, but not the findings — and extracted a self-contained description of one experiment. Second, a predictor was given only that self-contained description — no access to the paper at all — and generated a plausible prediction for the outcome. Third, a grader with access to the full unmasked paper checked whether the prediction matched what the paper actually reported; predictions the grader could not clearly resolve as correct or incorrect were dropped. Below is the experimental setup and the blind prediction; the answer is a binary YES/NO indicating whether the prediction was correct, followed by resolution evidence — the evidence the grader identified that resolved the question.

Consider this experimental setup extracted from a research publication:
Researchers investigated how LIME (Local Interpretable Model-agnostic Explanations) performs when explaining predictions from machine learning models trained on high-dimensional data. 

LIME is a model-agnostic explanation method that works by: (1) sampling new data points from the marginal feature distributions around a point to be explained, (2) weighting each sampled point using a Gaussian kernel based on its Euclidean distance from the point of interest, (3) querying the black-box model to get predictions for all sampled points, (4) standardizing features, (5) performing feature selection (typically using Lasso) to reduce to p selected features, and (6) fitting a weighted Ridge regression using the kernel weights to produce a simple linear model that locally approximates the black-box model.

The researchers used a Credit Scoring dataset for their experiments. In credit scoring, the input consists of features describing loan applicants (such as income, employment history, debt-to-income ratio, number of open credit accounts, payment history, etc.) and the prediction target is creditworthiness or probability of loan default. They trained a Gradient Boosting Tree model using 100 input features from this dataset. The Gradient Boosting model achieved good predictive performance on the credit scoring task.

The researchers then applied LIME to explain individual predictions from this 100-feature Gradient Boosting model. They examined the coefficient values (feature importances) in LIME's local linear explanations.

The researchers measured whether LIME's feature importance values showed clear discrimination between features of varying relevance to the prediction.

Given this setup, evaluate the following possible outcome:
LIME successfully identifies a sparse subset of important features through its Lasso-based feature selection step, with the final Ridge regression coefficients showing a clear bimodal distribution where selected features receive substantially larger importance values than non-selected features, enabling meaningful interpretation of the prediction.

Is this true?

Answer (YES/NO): NO